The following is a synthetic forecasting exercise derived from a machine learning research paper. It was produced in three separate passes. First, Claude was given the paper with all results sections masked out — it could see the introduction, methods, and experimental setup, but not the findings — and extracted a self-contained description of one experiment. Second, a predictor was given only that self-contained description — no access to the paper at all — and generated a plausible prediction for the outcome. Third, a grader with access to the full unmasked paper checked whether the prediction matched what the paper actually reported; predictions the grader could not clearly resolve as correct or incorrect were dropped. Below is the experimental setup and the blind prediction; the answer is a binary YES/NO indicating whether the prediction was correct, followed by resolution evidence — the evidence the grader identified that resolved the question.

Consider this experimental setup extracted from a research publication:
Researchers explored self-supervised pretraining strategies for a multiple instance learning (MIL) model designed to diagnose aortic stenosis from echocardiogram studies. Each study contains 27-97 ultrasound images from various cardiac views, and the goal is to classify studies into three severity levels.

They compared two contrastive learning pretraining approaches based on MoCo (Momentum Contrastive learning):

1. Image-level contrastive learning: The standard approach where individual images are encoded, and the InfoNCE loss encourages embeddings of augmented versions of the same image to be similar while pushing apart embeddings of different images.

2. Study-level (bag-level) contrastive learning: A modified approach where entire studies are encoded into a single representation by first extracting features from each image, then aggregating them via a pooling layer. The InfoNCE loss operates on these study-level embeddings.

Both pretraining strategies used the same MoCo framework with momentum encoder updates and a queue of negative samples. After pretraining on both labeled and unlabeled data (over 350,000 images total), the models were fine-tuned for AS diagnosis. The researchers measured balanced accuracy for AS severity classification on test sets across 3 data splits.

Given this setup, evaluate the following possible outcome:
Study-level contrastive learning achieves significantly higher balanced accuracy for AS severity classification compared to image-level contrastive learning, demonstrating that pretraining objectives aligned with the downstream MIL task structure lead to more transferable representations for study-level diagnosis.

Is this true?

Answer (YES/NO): YES